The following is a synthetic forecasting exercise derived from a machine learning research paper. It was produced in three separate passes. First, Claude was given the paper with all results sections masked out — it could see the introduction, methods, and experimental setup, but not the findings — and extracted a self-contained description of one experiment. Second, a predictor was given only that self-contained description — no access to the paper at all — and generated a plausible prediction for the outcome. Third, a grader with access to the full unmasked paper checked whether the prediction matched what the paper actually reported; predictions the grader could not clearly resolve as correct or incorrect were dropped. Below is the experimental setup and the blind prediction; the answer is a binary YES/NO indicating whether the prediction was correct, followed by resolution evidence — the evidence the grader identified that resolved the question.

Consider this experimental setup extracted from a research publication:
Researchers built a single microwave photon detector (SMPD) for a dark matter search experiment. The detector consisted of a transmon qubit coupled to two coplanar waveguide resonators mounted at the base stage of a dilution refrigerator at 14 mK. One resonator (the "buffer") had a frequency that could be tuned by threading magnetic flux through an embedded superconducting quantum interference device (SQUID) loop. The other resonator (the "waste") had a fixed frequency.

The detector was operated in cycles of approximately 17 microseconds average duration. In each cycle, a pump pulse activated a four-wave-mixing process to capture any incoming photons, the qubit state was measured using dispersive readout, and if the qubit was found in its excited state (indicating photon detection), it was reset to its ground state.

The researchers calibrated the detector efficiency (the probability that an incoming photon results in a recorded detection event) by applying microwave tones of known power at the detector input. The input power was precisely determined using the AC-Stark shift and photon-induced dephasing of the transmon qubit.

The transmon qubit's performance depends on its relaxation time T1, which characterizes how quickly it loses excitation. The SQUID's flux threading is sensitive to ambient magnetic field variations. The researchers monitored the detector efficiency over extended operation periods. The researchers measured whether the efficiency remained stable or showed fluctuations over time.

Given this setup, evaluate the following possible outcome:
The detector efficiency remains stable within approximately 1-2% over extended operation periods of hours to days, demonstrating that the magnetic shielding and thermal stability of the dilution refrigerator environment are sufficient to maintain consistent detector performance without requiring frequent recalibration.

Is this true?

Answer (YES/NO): NO